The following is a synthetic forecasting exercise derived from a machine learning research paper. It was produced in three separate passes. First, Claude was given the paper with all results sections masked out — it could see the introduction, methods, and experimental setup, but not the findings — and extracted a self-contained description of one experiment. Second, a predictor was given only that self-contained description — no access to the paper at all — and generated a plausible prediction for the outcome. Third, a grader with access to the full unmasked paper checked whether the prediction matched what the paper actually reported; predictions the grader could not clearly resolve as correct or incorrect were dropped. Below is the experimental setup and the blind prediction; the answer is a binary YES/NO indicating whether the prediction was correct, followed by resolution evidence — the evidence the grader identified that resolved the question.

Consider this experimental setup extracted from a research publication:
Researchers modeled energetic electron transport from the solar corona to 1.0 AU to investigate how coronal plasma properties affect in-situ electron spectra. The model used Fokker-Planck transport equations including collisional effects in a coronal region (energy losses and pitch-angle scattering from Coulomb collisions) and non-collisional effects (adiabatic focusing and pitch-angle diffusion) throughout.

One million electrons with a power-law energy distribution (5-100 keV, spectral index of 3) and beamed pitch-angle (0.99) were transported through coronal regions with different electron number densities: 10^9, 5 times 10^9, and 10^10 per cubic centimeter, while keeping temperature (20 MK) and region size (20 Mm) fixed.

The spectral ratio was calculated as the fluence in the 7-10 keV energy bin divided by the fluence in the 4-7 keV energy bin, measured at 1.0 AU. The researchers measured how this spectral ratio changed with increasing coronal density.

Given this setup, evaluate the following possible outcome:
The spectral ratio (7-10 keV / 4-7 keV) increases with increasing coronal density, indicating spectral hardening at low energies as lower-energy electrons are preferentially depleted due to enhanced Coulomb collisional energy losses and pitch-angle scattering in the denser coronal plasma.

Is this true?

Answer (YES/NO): NO